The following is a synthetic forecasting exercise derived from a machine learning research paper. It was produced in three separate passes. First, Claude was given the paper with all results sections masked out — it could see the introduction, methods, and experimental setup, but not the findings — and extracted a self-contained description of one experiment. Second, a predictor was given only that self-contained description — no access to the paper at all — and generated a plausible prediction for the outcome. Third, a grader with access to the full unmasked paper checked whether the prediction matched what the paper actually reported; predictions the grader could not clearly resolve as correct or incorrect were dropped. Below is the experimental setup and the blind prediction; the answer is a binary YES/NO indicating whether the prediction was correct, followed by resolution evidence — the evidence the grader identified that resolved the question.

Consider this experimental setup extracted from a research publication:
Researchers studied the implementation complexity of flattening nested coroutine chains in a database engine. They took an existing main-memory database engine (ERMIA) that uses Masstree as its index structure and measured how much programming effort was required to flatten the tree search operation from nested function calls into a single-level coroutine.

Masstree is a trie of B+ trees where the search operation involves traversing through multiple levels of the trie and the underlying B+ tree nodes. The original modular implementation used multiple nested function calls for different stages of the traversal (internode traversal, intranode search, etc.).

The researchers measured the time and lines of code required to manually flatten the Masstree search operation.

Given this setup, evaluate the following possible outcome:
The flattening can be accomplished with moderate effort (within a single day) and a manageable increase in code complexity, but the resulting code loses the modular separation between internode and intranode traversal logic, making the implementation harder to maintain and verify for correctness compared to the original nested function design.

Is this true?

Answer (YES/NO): NO